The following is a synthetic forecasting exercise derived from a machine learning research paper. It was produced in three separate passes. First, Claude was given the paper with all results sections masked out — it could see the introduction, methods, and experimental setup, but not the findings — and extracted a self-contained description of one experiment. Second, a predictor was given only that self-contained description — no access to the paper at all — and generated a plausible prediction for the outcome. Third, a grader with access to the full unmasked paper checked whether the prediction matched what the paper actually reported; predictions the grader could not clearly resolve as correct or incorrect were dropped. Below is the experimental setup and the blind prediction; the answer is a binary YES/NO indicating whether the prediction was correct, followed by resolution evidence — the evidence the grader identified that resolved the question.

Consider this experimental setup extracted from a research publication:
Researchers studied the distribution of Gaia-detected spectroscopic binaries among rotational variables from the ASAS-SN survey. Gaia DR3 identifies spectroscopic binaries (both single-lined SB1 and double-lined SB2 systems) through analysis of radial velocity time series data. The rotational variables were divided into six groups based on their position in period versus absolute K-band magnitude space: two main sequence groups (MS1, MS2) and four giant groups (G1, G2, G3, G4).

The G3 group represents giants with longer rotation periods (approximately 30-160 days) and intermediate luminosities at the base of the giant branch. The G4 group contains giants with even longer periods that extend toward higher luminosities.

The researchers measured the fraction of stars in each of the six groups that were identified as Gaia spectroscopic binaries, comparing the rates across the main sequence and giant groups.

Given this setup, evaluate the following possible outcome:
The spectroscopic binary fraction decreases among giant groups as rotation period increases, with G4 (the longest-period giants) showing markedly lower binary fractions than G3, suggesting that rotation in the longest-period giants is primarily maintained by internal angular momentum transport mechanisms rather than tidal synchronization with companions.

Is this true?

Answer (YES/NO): NO